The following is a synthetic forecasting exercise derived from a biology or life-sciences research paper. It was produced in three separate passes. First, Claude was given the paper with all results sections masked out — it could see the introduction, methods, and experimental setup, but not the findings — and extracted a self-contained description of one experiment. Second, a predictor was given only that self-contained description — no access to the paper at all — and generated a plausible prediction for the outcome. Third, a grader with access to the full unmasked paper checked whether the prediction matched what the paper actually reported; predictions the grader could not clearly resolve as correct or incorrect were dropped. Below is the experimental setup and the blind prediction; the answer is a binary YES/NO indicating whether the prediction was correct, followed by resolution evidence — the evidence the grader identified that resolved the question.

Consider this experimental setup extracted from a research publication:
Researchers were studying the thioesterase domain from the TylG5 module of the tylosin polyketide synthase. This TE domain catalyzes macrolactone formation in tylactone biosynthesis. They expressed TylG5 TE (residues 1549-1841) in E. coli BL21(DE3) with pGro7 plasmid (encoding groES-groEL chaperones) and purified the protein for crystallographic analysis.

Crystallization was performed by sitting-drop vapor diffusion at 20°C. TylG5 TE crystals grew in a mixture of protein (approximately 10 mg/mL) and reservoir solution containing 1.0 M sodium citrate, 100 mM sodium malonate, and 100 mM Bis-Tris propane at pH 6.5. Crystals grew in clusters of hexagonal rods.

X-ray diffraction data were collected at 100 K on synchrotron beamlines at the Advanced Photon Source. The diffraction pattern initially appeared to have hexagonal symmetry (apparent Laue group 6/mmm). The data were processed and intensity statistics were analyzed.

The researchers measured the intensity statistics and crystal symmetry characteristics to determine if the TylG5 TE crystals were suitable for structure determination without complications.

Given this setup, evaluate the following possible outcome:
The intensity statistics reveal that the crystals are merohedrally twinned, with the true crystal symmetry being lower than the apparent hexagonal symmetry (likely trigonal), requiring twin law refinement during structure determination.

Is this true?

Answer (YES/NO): NO